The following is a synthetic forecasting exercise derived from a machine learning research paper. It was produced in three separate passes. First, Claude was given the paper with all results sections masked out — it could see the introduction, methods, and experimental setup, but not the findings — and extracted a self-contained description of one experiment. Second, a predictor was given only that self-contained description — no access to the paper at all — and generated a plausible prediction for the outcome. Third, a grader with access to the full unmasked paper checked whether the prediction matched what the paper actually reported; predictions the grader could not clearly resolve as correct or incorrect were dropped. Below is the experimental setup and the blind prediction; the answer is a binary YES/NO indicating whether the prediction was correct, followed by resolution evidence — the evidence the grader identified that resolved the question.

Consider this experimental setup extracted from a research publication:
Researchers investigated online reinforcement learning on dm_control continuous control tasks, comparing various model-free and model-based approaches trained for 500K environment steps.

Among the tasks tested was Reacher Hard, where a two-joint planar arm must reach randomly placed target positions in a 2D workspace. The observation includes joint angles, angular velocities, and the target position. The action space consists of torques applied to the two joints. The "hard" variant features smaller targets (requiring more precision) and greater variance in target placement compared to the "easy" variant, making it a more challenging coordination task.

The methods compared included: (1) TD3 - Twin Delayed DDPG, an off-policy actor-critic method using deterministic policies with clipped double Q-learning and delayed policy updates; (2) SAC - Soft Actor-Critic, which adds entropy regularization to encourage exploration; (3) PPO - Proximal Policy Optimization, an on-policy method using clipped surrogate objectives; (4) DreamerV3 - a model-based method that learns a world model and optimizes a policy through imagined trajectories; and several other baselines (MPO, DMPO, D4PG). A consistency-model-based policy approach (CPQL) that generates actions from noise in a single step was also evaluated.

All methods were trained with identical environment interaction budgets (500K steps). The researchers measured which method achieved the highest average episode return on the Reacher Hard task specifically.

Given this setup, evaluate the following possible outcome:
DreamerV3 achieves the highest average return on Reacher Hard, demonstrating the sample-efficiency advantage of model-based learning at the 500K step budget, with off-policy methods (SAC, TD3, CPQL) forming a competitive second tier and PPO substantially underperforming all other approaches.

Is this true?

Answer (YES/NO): NO